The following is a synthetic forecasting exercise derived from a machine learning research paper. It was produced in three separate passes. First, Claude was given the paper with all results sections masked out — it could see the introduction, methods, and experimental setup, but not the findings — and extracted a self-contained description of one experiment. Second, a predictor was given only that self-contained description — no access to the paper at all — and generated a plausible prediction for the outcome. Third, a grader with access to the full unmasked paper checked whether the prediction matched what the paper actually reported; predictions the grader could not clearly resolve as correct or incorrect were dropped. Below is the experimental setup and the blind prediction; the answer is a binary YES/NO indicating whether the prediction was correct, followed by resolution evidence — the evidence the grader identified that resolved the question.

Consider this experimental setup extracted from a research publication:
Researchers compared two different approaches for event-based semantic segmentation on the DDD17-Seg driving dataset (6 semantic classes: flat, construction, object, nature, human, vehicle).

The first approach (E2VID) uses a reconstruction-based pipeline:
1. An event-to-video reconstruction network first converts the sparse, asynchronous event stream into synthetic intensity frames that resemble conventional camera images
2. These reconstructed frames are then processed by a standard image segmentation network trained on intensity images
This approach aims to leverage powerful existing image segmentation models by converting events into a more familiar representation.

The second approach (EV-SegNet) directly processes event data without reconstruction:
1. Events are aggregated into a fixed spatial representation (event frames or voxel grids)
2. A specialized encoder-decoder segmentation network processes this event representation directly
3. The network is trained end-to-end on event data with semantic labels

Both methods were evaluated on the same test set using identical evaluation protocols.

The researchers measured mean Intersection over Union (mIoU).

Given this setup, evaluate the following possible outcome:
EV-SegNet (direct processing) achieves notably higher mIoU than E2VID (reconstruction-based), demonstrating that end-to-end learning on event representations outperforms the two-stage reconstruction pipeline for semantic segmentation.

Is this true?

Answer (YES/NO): NO